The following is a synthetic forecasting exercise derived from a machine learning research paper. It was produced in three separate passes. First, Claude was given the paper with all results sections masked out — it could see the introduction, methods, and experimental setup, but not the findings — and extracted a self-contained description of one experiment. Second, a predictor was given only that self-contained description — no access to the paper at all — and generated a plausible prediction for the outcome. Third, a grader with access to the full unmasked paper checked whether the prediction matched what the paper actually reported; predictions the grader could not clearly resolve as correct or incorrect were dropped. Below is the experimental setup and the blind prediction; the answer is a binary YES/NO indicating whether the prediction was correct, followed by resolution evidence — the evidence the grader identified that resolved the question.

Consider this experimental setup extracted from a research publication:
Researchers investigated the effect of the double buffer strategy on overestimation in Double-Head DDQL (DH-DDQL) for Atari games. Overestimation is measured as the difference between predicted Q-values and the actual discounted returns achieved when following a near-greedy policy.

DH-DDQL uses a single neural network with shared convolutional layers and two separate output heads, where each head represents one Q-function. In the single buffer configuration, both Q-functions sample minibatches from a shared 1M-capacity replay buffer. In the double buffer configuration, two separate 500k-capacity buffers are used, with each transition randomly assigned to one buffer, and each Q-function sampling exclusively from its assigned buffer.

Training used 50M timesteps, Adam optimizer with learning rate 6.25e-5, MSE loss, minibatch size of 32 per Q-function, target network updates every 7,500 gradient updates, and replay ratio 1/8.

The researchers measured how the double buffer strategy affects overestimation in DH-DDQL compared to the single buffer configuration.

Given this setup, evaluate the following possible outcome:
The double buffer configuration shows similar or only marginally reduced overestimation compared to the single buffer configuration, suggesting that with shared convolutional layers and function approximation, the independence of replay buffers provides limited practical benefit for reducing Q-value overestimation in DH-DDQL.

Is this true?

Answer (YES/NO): NO